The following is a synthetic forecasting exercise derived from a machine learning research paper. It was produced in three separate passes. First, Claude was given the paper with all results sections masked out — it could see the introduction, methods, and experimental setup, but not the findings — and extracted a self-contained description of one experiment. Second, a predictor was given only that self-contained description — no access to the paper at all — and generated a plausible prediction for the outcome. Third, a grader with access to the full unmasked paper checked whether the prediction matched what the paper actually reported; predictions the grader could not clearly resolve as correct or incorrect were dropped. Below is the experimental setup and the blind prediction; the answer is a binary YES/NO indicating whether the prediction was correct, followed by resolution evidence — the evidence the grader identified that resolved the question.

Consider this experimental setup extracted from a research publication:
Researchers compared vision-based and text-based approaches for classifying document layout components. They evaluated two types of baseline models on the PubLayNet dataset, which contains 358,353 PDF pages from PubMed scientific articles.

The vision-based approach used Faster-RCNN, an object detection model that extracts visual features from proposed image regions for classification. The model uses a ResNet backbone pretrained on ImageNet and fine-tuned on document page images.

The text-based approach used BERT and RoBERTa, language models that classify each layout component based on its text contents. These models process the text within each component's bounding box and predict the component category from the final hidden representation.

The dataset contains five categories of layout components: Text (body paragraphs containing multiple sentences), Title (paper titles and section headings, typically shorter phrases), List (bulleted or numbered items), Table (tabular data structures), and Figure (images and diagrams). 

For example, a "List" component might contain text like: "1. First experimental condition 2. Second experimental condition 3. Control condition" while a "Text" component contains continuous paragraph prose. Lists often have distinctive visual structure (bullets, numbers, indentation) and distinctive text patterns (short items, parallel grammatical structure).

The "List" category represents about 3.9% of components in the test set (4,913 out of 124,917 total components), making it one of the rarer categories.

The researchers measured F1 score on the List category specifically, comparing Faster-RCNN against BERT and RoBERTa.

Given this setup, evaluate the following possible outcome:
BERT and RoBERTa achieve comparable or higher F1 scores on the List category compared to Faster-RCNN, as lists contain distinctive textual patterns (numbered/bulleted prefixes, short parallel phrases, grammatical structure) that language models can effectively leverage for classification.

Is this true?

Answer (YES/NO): YES